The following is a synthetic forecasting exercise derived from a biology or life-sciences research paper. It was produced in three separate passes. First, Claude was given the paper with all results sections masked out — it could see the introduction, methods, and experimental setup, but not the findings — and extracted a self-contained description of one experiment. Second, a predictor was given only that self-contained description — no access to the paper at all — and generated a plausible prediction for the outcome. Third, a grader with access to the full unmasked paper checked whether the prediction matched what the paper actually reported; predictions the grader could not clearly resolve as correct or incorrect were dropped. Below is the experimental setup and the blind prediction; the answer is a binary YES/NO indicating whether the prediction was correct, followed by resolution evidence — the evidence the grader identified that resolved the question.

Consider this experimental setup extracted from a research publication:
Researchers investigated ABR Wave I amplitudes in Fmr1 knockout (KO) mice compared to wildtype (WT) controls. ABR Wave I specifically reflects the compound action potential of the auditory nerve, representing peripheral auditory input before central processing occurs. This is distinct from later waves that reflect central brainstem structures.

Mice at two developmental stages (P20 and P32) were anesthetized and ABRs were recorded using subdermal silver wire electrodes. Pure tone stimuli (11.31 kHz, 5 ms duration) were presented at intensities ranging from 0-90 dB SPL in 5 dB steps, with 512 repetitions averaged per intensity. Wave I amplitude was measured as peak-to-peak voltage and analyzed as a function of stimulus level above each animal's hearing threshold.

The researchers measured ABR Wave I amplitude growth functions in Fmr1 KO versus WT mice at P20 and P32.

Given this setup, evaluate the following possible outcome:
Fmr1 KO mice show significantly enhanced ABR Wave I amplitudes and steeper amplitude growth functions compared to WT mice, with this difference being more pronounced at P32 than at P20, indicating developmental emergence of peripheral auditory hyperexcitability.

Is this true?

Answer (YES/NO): NO